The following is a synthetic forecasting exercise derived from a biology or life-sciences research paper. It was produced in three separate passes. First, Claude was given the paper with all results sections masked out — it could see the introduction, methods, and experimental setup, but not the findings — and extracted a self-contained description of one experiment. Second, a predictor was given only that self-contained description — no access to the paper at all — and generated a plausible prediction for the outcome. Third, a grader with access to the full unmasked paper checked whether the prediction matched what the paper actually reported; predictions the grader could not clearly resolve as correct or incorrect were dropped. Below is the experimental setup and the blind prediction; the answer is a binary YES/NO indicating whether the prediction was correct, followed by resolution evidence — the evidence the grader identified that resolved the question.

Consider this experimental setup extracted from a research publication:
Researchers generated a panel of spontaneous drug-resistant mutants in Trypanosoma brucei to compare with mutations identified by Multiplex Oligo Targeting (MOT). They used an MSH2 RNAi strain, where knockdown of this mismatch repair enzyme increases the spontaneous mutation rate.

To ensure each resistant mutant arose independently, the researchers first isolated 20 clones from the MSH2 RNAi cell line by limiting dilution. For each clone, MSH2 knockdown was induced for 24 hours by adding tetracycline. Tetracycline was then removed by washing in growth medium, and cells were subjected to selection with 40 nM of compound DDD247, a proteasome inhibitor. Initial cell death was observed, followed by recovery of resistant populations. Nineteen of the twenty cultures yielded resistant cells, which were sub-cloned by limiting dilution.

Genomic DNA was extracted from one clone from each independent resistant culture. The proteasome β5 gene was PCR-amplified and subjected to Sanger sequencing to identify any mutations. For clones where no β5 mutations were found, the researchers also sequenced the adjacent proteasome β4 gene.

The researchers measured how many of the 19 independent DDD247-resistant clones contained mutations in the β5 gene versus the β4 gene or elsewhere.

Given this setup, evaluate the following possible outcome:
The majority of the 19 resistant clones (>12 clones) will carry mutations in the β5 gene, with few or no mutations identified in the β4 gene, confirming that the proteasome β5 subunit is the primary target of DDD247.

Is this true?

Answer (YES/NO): YES